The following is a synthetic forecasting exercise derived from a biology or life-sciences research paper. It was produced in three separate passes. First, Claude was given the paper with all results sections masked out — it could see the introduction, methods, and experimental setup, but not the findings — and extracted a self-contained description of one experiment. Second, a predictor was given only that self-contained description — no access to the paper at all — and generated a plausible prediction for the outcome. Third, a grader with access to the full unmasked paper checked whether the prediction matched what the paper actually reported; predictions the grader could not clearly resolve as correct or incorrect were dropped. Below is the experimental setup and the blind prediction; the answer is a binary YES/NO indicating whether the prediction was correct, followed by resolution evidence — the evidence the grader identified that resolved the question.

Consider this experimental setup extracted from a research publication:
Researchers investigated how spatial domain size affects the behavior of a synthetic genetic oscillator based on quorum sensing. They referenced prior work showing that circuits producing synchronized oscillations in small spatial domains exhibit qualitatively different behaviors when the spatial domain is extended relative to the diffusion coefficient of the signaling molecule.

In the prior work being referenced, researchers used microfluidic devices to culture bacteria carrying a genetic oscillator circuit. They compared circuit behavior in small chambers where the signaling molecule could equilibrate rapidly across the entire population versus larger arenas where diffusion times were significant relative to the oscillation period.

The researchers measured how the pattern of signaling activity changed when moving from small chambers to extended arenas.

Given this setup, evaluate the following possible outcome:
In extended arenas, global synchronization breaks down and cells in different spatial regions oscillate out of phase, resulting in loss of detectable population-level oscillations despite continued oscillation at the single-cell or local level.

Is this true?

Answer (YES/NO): NO